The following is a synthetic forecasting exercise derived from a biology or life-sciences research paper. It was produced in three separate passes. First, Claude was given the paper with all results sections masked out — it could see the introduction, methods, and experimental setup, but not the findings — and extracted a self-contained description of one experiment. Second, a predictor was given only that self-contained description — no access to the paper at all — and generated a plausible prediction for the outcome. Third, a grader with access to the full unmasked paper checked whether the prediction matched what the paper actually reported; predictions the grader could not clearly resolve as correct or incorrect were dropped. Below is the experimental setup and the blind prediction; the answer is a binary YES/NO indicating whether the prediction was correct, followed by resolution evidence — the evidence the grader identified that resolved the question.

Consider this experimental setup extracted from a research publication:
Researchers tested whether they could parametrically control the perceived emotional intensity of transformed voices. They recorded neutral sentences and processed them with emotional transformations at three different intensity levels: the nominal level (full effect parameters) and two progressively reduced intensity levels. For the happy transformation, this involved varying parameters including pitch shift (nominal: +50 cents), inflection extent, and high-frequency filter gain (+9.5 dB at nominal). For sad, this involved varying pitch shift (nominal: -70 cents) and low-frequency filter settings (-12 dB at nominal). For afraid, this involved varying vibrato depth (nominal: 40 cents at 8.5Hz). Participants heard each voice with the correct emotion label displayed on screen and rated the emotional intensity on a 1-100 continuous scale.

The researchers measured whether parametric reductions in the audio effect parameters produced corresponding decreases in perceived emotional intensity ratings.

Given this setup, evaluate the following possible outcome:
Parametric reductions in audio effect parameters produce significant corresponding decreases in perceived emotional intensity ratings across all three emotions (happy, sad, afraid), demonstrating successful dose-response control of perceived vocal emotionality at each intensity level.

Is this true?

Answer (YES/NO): NO